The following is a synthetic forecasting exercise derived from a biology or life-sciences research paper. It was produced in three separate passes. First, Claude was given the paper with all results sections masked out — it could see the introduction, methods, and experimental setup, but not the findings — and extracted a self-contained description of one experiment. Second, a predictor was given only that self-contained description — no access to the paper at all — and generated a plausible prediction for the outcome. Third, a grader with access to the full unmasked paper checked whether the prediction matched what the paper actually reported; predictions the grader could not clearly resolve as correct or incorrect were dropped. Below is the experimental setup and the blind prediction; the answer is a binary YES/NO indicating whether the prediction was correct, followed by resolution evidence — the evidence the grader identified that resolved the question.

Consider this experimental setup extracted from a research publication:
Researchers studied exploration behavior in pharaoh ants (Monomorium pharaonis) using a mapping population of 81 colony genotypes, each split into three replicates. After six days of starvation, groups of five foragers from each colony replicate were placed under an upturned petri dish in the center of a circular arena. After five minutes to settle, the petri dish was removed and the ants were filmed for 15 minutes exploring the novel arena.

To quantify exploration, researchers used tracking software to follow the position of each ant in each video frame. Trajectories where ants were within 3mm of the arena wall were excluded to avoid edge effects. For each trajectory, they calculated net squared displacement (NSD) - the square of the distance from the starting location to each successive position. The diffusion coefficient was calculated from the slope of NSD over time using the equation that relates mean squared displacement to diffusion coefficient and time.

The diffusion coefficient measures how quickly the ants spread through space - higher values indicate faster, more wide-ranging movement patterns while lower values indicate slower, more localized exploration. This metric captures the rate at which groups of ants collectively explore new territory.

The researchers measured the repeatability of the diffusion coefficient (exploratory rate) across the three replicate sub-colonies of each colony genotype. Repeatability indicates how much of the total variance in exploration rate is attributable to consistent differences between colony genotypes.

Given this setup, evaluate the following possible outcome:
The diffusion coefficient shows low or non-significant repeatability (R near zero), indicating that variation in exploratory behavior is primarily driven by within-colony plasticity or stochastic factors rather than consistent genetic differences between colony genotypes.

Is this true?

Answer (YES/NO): NO